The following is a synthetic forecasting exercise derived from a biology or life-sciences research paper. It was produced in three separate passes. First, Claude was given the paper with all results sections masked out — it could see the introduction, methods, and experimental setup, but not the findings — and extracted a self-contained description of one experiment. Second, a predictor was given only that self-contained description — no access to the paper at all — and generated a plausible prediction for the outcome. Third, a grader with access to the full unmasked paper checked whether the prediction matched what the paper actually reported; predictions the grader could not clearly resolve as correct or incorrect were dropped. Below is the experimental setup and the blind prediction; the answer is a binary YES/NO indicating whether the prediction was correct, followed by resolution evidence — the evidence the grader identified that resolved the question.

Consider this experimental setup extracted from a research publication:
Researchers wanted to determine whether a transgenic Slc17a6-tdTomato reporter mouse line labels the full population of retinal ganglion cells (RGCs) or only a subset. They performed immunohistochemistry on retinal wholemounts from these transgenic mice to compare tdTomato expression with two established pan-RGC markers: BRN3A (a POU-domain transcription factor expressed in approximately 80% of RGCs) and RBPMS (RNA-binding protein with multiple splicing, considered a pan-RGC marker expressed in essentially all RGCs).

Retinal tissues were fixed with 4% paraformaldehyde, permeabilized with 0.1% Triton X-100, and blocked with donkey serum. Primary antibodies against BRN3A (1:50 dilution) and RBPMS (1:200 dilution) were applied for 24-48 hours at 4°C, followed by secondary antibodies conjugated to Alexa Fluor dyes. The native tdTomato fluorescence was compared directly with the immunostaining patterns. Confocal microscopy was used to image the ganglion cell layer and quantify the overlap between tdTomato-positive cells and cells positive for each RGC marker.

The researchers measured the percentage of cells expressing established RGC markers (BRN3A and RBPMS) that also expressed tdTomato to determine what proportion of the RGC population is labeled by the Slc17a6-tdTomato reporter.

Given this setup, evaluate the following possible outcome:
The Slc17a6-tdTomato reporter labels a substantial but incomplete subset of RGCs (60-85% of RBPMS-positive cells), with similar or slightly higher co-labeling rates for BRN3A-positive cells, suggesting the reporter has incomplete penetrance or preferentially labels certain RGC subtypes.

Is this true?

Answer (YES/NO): NO